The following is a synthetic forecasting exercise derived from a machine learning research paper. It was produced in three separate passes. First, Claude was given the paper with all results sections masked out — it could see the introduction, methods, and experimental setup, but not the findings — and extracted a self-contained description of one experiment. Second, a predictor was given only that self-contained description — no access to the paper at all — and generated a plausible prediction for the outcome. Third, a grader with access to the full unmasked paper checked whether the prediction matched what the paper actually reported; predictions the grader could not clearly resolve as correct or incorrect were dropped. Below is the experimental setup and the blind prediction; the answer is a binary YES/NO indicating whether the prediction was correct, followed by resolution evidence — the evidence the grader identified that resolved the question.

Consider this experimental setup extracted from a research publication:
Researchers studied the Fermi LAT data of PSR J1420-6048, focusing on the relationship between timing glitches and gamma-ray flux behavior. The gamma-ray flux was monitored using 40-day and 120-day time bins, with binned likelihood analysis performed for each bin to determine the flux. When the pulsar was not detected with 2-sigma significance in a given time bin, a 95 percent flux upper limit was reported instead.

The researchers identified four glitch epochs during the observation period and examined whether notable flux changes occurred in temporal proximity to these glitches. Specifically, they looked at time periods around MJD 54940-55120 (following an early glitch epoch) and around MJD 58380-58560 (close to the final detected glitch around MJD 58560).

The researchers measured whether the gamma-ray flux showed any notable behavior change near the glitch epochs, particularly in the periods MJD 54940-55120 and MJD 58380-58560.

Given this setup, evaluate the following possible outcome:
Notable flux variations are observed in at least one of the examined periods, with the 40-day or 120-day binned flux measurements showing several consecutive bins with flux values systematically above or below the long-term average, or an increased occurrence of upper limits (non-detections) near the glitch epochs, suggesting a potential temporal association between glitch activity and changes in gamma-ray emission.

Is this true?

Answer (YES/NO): YES